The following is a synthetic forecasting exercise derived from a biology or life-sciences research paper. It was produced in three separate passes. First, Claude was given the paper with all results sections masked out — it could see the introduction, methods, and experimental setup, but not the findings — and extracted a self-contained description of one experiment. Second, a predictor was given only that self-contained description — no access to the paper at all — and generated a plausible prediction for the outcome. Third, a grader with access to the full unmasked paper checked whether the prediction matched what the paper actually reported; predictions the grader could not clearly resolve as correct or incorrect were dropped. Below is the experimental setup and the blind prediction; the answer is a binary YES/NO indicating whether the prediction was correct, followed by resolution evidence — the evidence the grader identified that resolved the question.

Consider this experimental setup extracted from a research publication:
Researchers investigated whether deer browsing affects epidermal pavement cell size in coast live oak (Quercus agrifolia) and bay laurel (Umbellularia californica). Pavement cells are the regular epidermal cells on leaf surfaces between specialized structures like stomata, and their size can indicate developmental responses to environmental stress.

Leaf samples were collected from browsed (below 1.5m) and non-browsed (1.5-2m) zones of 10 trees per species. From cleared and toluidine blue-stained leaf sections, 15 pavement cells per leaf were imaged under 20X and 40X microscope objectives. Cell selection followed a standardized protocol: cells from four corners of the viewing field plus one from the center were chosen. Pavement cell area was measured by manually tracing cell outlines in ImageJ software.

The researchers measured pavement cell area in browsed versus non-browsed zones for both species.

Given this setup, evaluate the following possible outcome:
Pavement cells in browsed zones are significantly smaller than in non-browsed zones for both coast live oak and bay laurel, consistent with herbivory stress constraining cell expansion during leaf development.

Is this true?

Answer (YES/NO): NO